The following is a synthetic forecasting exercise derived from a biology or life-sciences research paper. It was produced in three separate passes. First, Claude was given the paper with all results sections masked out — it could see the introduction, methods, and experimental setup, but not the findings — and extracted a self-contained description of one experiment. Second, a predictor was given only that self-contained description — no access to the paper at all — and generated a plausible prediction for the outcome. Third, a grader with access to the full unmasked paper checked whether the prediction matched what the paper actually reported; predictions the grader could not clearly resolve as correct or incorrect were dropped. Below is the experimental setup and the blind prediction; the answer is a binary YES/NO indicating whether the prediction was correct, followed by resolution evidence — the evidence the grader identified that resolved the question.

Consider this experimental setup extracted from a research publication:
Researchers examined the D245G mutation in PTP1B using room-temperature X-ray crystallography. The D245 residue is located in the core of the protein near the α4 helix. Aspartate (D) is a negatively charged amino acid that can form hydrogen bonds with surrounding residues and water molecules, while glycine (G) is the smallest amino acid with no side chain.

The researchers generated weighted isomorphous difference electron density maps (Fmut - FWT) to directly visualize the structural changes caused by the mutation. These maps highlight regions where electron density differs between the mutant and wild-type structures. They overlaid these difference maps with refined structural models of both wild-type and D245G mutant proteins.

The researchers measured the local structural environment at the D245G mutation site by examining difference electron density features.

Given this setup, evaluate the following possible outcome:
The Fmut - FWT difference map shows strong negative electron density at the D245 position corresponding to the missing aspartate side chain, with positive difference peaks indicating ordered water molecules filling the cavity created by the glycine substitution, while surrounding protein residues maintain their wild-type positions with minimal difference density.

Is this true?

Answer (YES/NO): NO